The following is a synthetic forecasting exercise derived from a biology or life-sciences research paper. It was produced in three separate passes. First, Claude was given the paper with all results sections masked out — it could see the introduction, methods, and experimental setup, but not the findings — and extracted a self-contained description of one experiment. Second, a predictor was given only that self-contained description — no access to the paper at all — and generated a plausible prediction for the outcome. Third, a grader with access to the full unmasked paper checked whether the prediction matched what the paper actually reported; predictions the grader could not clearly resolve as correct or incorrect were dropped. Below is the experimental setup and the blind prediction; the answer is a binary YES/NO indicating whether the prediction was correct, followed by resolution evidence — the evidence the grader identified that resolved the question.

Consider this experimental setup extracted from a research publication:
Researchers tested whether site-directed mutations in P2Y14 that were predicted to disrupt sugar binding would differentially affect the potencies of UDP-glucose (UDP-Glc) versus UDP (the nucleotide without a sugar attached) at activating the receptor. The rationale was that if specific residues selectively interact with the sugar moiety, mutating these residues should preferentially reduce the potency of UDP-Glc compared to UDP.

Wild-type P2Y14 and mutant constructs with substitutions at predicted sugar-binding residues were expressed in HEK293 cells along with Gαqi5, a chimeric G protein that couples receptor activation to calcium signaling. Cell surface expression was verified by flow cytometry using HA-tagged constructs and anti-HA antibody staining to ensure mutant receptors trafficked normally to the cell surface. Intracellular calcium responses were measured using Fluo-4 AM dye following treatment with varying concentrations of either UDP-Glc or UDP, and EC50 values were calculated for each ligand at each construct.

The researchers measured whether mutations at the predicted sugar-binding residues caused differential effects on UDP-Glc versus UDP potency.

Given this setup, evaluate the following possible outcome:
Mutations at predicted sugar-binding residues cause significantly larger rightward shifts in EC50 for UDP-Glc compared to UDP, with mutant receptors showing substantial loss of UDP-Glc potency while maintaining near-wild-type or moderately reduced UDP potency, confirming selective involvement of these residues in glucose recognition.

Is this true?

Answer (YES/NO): YES